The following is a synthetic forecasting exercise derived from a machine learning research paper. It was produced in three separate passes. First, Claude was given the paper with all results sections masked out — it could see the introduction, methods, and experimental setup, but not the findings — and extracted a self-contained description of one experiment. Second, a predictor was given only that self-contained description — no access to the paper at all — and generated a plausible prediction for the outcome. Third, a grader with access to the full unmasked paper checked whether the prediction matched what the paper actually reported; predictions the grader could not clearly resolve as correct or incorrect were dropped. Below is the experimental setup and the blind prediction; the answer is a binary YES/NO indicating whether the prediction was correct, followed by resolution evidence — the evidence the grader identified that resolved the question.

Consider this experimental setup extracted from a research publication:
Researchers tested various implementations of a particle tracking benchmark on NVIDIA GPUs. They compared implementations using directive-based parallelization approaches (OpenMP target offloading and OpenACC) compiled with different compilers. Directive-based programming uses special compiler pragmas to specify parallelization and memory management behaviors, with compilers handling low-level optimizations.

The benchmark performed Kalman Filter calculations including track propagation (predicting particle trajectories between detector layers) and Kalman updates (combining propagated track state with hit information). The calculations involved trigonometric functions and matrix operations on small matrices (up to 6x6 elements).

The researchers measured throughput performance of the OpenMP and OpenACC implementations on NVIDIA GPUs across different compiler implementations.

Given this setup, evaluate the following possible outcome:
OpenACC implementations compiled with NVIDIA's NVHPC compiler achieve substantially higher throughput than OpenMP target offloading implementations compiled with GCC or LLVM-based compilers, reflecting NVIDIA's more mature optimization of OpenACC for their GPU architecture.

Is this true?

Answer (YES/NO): NO